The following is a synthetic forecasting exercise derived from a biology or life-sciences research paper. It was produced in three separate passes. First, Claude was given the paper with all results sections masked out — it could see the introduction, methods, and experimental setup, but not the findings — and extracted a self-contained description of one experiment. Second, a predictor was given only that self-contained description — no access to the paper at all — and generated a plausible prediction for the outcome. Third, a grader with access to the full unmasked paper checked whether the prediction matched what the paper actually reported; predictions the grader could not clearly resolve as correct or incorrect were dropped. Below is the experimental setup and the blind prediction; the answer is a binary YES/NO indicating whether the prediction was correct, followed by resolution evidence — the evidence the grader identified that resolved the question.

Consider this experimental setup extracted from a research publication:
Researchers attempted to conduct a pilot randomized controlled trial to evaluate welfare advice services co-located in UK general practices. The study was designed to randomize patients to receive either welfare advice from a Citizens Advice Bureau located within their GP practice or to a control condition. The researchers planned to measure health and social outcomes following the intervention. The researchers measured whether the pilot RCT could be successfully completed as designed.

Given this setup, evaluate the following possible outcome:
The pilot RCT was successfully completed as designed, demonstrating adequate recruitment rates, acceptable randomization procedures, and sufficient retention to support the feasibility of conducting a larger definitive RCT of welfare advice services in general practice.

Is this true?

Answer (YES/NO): NO